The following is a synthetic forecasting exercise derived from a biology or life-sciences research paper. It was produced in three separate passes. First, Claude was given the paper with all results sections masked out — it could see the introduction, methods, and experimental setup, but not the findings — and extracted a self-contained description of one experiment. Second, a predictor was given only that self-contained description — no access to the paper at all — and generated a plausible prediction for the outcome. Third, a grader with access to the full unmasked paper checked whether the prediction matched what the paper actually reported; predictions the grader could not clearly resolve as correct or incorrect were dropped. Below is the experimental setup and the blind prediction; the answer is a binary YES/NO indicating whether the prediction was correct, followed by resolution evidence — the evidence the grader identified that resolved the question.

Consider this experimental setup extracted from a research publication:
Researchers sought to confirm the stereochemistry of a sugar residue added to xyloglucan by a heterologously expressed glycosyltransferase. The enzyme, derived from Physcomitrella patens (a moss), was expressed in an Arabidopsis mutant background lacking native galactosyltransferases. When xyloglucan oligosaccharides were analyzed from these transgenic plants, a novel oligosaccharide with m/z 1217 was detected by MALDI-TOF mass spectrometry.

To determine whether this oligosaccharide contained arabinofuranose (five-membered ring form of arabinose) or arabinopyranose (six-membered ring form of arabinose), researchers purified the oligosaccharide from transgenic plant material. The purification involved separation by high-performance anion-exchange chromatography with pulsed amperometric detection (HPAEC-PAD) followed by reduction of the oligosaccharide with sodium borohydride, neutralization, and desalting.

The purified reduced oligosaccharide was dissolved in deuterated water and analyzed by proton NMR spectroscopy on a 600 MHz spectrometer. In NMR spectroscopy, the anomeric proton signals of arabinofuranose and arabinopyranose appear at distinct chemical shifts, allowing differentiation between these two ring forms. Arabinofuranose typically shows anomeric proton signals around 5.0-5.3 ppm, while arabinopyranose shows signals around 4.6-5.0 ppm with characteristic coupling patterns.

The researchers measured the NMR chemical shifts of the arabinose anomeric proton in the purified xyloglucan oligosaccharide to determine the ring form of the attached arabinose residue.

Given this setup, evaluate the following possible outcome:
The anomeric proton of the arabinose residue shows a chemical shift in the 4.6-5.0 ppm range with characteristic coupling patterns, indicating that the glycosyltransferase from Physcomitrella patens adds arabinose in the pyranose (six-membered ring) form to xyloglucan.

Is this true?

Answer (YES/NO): NO